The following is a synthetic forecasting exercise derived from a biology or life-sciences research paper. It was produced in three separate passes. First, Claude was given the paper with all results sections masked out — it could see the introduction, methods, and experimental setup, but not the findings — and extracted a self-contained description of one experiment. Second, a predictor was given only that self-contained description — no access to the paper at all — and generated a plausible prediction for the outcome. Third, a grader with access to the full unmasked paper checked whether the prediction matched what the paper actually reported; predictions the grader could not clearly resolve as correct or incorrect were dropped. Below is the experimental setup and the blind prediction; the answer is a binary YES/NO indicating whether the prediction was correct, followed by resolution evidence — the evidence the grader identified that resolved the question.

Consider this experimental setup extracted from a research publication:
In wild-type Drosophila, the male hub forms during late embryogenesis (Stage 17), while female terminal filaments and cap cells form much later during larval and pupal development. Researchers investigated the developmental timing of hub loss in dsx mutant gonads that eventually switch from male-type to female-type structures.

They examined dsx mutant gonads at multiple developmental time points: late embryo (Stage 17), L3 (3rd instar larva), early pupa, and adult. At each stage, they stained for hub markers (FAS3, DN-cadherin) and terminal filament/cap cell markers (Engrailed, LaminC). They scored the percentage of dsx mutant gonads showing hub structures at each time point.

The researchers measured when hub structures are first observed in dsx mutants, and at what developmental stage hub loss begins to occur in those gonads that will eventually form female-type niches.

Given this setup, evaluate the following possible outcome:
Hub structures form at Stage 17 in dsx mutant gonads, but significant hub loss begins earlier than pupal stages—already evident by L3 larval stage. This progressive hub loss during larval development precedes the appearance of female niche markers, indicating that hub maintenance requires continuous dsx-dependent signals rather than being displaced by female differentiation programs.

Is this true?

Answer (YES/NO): NO